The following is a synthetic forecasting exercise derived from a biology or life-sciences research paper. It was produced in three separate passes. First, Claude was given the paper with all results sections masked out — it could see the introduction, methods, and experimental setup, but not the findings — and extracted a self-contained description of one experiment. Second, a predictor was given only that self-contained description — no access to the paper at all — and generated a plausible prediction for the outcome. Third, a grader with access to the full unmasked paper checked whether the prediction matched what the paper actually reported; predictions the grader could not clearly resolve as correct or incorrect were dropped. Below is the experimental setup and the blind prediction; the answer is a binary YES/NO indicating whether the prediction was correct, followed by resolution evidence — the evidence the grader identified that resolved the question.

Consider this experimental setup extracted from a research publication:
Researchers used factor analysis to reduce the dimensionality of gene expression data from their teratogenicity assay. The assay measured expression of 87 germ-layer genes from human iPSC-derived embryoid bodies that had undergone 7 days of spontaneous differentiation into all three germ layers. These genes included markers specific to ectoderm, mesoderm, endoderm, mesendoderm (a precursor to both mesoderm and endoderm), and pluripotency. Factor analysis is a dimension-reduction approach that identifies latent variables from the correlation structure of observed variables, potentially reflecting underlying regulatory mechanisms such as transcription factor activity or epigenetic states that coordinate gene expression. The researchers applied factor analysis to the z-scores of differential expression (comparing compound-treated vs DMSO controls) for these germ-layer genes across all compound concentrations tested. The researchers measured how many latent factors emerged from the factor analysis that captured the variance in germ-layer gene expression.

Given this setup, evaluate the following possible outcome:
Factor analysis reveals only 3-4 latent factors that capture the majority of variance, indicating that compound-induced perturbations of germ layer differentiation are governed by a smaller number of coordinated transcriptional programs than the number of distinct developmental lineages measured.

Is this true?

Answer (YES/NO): NO